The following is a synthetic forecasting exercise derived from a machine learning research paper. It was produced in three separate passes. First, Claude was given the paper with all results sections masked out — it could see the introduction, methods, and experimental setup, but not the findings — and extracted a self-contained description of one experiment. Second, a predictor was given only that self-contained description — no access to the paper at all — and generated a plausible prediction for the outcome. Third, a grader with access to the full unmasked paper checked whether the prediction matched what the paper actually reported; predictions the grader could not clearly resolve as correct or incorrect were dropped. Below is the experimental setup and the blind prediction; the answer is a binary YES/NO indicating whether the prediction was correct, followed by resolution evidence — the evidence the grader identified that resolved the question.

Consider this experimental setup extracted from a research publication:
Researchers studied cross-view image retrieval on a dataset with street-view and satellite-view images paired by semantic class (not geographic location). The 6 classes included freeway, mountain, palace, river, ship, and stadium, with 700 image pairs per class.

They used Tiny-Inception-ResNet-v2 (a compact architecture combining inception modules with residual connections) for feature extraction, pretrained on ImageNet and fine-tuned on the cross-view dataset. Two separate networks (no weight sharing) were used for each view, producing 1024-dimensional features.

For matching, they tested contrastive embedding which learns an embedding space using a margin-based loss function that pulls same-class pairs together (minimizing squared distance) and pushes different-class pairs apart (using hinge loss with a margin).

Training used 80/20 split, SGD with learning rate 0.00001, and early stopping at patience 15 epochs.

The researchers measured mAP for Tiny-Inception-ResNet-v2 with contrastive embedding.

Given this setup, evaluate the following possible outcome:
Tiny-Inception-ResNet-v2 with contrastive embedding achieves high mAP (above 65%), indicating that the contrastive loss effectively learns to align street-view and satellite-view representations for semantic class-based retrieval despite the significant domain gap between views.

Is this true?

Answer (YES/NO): NO